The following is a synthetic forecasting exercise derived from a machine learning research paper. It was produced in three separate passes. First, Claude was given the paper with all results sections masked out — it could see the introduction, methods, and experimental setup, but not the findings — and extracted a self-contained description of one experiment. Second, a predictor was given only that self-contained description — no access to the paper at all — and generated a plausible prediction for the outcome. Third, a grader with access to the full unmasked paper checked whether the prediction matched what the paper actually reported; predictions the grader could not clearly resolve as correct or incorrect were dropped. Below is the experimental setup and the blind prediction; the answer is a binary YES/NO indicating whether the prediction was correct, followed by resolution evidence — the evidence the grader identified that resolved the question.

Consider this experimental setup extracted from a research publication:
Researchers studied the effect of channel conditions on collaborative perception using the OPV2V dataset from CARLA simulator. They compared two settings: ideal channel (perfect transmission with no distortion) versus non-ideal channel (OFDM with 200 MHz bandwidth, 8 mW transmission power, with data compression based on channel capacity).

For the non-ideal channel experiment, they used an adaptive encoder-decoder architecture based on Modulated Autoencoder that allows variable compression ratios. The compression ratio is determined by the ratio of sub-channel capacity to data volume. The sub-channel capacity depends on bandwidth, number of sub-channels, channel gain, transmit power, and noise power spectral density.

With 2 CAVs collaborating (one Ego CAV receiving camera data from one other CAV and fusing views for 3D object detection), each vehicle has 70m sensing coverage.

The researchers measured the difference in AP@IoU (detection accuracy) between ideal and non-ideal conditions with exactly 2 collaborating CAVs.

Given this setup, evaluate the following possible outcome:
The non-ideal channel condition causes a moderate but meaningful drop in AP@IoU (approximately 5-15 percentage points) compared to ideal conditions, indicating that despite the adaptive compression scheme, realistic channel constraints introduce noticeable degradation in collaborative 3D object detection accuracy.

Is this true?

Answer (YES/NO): NO